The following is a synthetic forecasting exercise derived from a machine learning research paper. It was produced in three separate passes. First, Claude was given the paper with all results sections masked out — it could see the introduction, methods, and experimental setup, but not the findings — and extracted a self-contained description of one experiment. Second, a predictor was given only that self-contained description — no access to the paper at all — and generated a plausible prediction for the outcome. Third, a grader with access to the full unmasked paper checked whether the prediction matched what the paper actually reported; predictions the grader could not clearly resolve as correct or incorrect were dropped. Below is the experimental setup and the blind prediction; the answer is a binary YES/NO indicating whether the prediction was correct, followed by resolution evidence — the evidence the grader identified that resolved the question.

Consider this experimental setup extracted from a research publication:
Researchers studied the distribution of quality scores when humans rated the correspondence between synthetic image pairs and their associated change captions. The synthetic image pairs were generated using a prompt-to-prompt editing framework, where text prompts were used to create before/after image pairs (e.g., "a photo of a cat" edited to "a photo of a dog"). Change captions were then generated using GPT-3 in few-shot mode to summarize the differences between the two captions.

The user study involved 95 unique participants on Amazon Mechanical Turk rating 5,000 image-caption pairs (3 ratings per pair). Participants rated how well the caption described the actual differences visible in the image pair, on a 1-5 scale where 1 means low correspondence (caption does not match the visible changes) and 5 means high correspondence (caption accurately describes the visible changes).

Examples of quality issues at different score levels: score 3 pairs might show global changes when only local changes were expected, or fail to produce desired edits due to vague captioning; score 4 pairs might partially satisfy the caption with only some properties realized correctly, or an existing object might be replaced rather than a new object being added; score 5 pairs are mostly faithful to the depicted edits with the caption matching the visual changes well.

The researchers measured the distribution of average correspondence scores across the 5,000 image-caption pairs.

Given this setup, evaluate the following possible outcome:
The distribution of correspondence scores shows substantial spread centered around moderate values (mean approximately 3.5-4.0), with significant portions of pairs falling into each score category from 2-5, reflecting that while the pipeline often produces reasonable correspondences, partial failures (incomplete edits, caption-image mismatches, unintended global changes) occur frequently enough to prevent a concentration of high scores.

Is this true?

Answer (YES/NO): YES